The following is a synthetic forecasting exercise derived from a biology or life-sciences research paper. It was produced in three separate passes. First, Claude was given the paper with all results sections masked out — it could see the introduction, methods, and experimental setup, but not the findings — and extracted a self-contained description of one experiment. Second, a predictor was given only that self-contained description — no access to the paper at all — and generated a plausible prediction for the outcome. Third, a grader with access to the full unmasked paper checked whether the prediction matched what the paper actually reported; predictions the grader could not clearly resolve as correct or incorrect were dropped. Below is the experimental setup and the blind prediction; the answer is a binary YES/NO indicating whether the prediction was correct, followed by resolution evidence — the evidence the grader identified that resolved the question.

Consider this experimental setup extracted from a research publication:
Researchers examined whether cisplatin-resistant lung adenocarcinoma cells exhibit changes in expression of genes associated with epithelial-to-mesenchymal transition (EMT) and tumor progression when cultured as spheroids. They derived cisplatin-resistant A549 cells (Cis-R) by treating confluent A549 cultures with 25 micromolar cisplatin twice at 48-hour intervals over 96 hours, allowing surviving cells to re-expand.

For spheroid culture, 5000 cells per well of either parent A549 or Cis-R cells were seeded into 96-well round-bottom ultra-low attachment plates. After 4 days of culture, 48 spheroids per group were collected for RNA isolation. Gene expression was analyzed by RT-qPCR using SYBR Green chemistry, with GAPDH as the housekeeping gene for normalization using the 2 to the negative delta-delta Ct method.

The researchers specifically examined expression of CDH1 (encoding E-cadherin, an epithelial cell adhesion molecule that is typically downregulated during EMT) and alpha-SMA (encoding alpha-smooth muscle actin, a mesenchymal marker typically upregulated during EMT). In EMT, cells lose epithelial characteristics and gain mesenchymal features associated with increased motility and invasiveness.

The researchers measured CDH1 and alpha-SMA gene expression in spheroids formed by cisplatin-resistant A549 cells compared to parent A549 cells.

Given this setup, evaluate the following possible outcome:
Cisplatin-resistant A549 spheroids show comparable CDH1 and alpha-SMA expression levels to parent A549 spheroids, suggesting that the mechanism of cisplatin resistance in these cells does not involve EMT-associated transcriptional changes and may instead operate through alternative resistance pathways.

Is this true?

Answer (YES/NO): NO